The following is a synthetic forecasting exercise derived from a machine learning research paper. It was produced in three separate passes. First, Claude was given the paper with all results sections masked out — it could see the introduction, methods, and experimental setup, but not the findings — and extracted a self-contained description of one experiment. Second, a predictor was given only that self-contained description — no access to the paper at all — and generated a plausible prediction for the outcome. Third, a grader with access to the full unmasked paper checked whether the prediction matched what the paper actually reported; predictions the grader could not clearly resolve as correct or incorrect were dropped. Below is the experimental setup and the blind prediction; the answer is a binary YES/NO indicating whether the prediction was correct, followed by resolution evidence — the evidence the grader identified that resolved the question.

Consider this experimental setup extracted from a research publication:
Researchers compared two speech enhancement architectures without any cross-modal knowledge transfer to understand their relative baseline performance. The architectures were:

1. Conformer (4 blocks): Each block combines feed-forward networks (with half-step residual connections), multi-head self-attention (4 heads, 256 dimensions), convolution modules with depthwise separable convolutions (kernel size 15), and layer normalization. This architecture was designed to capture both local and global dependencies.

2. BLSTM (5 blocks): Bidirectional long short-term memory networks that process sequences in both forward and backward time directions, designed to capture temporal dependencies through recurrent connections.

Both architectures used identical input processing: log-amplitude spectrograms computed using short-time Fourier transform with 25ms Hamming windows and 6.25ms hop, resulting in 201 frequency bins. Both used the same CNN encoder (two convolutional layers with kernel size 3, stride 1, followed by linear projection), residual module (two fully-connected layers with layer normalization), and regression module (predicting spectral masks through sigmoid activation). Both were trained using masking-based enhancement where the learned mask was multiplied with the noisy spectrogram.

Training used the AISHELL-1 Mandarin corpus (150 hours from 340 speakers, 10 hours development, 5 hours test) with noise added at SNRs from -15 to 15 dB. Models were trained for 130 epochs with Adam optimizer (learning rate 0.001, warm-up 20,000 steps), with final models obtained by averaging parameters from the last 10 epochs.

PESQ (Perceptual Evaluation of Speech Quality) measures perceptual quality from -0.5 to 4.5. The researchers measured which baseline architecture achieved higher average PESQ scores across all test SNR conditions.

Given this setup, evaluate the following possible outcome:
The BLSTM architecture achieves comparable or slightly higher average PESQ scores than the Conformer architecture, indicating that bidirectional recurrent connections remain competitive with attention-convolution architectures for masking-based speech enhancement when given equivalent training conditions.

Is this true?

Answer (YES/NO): YES